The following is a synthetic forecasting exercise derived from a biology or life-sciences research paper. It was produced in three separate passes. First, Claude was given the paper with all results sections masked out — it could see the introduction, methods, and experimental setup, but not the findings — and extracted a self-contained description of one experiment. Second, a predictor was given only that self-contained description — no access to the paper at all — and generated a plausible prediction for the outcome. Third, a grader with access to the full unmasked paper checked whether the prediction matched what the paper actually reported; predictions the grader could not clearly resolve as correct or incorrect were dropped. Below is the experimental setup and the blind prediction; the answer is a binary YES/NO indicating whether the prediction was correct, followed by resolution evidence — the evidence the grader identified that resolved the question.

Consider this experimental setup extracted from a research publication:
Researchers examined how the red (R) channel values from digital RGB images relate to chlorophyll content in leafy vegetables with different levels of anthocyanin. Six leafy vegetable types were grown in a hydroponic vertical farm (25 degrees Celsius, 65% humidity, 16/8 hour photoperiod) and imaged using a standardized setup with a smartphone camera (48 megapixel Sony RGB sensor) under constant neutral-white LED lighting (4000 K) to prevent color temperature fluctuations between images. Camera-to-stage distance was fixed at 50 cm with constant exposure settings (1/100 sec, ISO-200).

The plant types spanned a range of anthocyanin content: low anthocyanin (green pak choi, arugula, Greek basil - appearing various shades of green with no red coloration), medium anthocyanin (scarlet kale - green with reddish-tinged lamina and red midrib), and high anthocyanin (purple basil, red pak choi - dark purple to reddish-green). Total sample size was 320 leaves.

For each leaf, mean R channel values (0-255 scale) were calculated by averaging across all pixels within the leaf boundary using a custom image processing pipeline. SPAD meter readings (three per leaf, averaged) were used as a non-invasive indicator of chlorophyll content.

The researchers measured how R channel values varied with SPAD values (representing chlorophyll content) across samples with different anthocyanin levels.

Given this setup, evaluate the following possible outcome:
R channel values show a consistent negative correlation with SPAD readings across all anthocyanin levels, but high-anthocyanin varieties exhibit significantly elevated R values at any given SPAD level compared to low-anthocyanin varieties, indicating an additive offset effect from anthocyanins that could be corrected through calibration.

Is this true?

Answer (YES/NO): NO